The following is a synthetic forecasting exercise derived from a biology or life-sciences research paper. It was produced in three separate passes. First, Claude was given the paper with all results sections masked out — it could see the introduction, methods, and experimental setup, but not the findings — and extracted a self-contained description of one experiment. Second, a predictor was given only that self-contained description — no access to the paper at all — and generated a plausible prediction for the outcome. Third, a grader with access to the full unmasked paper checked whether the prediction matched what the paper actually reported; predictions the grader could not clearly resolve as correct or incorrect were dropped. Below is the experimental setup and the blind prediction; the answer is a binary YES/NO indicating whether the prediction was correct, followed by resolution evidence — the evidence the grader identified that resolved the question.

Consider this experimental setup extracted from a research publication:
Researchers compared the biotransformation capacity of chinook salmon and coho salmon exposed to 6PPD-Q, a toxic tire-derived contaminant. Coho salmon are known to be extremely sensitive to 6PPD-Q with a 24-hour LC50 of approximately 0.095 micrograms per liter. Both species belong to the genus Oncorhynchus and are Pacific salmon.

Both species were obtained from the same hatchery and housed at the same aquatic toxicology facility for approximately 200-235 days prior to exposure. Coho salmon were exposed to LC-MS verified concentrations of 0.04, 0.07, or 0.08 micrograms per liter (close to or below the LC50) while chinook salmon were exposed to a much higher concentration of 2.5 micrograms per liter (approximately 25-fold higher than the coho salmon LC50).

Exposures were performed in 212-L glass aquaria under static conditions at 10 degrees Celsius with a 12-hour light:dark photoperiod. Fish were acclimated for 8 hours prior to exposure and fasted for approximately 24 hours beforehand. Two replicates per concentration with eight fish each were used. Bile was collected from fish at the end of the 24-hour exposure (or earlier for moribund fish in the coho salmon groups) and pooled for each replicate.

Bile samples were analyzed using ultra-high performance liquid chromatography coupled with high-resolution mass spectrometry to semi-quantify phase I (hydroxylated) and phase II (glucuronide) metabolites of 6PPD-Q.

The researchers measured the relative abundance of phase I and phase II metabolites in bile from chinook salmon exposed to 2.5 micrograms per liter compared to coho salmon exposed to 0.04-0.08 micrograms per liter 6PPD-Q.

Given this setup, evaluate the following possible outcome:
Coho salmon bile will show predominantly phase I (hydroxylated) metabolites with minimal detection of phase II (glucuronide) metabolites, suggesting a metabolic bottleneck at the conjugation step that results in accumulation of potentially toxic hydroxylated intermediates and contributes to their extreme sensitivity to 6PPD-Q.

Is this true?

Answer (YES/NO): NO